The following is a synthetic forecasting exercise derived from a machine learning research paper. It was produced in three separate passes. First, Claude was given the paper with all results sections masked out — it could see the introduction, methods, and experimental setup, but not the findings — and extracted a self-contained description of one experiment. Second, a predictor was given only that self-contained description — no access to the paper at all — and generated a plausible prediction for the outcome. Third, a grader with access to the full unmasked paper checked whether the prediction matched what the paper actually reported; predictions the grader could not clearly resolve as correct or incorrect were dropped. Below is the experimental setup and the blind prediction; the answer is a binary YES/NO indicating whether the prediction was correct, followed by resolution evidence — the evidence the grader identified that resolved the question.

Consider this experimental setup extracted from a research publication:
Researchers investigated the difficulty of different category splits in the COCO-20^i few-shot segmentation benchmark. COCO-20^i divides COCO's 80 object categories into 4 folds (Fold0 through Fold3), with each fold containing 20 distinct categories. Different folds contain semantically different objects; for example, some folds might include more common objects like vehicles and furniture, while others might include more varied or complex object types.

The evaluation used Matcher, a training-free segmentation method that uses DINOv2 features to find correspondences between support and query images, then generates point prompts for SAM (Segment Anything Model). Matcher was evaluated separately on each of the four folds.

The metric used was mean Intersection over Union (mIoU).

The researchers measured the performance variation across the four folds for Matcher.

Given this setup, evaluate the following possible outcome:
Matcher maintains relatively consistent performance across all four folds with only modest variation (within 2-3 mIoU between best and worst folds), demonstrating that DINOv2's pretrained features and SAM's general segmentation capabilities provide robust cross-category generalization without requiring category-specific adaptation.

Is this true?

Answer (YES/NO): YES